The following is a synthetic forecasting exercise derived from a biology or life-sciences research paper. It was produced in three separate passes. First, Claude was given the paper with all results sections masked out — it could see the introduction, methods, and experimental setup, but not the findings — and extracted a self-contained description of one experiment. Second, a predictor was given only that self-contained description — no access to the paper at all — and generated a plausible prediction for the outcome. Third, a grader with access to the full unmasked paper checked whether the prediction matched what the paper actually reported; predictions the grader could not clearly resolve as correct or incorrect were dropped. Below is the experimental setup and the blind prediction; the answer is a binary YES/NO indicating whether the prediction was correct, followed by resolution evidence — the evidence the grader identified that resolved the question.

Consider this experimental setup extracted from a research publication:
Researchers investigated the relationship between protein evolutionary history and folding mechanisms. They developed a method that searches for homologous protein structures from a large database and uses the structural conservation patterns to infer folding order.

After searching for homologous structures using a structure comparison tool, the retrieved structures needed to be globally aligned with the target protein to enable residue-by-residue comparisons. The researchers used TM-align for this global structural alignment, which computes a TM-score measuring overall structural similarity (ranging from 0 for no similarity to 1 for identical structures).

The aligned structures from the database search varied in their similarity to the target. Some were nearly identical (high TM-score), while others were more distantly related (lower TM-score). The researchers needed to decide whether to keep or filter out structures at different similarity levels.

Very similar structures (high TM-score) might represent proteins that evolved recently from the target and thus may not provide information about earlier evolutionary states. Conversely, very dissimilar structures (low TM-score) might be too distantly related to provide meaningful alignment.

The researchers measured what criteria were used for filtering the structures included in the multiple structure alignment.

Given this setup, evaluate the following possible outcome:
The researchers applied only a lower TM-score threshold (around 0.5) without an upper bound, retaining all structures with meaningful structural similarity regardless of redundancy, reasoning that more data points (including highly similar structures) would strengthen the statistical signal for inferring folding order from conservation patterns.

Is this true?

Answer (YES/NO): NO